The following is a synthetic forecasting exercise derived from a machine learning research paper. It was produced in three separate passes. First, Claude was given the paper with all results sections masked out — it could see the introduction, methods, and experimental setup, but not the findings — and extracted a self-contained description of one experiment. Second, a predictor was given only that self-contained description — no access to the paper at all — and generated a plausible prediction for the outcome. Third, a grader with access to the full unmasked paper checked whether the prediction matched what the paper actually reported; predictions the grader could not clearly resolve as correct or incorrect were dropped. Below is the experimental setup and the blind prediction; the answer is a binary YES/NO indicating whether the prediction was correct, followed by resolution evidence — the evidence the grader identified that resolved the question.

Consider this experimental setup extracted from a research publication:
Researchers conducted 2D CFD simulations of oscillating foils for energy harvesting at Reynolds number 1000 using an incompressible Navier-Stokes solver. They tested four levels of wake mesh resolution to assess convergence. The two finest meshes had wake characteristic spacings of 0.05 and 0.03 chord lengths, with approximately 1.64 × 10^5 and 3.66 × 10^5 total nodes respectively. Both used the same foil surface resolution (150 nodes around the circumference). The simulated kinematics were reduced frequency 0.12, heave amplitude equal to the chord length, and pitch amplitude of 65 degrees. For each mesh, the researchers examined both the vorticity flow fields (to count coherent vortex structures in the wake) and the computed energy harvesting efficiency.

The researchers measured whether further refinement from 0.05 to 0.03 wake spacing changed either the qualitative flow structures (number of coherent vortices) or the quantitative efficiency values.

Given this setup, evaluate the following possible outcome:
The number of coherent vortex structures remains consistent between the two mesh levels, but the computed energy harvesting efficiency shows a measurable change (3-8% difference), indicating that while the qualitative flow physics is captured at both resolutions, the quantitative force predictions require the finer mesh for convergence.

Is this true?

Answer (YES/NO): NO